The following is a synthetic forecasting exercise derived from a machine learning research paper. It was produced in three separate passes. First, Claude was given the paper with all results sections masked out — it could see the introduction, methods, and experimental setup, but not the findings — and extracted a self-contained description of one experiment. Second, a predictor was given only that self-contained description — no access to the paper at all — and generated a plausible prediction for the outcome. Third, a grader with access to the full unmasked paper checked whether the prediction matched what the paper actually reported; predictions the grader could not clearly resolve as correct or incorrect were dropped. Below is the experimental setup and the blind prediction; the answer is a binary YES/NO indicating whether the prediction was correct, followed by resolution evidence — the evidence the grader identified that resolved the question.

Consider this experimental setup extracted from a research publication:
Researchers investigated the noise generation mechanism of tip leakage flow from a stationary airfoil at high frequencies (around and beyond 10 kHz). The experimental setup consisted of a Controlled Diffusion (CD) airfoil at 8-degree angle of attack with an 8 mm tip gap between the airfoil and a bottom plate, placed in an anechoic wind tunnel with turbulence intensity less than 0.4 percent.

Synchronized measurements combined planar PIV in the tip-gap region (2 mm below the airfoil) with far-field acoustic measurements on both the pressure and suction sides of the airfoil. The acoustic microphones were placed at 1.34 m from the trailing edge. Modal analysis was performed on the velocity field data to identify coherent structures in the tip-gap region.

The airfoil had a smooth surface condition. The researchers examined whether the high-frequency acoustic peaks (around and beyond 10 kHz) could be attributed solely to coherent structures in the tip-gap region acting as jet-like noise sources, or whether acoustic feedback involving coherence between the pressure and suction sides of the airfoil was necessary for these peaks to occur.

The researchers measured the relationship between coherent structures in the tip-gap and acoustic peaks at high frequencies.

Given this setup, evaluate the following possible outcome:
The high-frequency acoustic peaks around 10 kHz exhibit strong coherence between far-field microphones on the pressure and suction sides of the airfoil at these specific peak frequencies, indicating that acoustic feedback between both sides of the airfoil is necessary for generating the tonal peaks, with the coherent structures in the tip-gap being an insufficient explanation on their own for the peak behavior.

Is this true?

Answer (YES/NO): YES